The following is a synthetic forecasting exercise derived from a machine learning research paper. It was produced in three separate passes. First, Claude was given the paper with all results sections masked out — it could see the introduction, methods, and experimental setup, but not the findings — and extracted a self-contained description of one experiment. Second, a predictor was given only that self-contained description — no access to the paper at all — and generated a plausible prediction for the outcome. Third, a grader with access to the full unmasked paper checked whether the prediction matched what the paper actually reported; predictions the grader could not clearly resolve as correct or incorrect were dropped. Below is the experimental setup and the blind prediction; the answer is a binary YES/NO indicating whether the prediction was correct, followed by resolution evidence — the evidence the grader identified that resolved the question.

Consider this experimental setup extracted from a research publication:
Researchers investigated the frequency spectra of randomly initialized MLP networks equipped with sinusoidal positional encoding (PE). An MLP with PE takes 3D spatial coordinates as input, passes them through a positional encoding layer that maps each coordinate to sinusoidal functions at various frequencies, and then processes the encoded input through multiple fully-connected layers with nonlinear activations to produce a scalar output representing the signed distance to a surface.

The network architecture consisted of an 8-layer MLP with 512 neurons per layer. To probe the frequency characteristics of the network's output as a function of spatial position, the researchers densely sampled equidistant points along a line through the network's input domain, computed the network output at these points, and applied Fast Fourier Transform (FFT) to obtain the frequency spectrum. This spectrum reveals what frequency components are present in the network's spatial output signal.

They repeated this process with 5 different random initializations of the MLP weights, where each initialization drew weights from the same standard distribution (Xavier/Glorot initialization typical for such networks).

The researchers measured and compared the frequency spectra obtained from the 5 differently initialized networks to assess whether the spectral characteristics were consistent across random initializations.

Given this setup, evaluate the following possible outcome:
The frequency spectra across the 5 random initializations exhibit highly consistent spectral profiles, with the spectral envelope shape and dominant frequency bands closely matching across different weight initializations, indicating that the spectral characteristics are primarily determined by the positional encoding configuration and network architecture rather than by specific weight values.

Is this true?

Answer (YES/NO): YES